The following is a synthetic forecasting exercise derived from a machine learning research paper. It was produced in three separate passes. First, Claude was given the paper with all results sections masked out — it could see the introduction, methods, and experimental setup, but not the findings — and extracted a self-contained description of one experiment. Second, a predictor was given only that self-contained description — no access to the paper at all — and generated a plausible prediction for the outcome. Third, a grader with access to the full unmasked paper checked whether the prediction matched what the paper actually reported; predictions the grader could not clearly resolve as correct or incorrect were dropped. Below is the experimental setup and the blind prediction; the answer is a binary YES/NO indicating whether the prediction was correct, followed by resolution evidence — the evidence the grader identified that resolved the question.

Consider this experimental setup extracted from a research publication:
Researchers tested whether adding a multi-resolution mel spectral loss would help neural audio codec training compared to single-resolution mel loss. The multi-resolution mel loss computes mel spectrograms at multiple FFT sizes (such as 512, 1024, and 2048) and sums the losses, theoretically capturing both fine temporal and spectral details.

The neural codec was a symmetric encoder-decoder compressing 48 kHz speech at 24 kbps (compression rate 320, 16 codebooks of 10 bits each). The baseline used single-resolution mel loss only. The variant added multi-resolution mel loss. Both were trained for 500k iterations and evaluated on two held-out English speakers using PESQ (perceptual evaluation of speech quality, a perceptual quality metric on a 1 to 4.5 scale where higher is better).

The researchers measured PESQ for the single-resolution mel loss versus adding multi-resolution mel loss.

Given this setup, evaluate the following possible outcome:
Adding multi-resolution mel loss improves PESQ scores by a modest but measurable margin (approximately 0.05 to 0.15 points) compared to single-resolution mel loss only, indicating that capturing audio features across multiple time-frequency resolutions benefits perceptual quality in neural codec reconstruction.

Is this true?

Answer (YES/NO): NO